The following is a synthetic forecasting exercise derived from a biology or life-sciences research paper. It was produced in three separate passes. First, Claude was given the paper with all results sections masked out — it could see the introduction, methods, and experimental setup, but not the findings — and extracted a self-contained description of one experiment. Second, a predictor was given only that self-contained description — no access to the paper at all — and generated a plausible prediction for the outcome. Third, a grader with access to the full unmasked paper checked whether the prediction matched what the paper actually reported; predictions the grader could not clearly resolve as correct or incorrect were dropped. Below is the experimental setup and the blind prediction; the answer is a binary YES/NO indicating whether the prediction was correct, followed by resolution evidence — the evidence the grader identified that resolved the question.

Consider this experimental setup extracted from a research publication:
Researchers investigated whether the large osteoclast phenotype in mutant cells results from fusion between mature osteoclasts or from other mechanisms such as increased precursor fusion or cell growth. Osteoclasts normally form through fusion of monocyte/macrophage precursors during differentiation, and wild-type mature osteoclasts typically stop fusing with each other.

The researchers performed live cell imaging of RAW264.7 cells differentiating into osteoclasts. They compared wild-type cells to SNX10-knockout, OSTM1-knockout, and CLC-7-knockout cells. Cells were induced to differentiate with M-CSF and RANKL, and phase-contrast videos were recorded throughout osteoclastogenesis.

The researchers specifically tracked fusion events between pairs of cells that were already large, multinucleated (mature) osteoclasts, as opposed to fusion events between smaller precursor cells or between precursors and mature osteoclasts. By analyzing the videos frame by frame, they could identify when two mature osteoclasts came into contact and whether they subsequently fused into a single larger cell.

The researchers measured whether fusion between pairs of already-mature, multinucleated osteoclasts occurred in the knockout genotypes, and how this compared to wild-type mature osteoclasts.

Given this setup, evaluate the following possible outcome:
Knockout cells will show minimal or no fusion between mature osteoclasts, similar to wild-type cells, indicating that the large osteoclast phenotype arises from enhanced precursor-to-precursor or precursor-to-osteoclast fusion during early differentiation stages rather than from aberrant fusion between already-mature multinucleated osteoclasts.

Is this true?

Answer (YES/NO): NO